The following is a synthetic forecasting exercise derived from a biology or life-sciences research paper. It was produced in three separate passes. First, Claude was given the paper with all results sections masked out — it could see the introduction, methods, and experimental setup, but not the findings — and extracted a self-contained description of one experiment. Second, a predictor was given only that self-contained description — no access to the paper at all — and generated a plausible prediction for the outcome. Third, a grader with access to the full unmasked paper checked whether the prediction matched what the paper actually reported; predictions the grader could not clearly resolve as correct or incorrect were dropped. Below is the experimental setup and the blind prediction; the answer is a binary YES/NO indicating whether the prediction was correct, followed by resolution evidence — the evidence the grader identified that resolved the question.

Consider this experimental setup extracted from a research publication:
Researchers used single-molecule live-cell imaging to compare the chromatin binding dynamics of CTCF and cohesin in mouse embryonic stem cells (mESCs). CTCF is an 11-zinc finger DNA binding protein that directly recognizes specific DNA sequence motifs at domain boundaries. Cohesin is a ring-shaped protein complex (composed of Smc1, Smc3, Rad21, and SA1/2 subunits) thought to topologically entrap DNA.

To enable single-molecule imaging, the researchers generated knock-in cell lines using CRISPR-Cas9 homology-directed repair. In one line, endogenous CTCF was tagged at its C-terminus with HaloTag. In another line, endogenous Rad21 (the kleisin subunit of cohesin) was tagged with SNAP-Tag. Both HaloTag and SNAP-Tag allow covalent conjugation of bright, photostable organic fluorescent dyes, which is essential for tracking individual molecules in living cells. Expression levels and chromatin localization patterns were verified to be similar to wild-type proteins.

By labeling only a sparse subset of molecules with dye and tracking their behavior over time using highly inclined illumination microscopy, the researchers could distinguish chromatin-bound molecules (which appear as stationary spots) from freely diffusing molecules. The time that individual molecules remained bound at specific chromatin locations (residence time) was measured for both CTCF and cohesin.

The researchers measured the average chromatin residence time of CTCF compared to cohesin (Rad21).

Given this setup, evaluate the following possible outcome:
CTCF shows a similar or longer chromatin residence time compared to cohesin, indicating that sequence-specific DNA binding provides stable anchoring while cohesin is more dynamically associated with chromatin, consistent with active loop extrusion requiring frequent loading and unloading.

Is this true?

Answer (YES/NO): NO